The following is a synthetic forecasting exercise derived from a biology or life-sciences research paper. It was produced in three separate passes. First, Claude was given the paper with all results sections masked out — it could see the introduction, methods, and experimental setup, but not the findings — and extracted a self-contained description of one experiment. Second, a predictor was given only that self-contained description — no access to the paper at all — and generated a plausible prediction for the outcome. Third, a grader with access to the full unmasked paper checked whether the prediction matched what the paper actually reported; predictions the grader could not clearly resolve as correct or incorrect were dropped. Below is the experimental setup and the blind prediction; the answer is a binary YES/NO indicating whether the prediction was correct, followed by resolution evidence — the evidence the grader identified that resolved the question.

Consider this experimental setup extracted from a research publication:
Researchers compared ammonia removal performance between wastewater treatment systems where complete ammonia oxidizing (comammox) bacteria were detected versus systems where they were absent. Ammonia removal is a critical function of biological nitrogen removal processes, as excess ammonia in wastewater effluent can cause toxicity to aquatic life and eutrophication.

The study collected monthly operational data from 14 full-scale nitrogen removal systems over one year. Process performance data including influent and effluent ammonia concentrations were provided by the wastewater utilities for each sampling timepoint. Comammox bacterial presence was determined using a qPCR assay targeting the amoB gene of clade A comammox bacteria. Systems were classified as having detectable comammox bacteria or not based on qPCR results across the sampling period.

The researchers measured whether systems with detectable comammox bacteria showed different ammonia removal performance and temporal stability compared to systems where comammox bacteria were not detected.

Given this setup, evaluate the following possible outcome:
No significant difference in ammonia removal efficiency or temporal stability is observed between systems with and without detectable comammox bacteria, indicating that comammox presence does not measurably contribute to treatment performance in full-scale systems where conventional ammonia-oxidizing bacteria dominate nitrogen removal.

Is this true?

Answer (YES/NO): NO